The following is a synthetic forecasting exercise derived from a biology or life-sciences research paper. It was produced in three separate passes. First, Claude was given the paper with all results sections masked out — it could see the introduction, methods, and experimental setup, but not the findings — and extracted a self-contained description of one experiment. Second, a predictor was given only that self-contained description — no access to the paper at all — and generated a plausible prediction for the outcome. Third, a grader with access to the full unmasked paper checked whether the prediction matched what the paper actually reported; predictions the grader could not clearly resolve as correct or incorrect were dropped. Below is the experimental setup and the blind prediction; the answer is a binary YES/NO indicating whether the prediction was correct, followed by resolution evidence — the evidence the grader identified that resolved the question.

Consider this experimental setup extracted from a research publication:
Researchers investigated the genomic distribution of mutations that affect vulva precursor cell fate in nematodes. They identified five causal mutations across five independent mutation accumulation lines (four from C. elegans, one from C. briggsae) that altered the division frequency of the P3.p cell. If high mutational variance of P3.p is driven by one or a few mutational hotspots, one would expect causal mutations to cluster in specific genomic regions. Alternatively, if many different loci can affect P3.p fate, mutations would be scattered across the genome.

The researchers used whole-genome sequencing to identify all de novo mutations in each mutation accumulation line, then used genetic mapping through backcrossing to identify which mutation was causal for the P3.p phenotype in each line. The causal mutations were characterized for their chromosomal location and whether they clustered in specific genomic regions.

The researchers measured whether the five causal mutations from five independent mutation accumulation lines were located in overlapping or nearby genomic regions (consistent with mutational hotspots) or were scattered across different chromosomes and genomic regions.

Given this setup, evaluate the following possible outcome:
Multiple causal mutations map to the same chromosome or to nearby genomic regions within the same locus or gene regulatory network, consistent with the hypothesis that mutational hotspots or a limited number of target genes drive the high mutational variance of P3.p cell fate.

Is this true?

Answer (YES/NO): NO